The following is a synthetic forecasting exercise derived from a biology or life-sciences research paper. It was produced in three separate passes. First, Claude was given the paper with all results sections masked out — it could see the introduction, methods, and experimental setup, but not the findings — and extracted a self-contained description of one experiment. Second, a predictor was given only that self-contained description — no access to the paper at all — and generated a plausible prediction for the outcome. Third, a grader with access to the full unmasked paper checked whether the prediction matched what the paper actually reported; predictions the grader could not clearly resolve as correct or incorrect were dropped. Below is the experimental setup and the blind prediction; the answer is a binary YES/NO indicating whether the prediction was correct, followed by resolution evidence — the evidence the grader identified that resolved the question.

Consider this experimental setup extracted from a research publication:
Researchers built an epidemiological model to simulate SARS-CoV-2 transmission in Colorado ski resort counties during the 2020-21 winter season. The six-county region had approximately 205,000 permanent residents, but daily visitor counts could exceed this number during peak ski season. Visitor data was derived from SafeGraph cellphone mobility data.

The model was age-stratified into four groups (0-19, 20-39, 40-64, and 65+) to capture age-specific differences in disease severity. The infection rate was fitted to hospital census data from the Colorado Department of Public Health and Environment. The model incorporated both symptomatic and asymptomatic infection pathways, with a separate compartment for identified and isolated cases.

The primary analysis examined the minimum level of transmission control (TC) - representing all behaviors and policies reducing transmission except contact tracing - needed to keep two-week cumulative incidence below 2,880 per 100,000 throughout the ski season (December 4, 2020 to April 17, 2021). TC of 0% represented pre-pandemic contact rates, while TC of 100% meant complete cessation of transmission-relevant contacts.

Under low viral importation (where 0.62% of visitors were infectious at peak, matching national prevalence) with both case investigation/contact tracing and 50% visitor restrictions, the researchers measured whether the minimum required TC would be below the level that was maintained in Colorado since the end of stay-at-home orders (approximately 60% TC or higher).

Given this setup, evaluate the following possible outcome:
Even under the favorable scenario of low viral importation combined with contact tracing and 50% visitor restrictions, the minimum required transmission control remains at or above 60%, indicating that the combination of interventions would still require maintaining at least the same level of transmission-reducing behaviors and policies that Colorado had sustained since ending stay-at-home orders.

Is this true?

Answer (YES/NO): YES